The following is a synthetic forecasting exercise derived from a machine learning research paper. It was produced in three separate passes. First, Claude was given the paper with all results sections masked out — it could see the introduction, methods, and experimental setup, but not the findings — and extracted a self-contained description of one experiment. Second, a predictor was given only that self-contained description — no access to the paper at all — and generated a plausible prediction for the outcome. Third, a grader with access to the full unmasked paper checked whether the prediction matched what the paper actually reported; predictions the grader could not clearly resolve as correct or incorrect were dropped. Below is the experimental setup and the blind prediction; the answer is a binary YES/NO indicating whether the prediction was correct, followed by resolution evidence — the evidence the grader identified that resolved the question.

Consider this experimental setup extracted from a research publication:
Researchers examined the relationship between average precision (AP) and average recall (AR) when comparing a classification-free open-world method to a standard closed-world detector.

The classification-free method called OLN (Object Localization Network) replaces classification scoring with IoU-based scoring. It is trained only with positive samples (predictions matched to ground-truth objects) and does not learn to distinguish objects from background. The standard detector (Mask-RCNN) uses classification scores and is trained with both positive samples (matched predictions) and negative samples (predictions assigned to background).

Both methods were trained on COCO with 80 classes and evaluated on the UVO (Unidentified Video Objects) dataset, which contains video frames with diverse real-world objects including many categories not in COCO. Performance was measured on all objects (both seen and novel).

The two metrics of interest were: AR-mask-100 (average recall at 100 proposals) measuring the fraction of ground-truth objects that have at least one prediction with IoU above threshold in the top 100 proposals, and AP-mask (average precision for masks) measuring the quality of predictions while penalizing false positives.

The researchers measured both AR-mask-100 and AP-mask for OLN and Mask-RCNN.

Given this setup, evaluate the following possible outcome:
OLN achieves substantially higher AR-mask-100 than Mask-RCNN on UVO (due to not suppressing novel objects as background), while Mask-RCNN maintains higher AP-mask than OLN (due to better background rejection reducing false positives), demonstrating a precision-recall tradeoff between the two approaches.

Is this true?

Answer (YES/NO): YES